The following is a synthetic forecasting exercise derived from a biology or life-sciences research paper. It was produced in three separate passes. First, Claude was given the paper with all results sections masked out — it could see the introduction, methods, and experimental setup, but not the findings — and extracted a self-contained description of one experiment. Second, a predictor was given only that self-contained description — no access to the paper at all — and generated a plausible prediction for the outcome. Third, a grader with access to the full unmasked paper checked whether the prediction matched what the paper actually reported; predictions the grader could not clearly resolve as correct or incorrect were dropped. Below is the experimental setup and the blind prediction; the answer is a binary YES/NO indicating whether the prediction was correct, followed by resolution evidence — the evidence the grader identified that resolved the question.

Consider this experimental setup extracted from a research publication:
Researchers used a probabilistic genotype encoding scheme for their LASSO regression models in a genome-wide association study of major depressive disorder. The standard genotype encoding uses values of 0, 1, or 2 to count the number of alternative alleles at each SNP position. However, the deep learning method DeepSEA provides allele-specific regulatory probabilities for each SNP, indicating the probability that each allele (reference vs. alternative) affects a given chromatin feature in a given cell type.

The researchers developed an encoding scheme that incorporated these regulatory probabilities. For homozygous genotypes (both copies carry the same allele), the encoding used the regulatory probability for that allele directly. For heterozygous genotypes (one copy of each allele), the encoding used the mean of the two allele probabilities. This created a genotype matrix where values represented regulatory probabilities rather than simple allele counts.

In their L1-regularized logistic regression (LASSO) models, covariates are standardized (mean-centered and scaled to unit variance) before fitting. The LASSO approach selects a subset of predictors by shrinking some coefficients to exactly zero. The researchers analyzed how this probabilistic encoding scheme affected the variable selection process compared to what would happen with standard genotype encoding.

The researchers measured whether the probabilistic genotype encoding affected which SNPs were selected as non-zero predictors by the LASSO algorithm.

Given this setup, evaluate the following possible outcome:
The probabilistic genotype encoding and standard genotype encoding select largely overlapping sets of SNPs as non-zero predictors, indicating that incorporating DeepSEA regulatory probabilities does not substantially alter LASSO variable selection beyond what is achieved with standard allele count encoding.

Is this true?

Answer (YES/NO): YES